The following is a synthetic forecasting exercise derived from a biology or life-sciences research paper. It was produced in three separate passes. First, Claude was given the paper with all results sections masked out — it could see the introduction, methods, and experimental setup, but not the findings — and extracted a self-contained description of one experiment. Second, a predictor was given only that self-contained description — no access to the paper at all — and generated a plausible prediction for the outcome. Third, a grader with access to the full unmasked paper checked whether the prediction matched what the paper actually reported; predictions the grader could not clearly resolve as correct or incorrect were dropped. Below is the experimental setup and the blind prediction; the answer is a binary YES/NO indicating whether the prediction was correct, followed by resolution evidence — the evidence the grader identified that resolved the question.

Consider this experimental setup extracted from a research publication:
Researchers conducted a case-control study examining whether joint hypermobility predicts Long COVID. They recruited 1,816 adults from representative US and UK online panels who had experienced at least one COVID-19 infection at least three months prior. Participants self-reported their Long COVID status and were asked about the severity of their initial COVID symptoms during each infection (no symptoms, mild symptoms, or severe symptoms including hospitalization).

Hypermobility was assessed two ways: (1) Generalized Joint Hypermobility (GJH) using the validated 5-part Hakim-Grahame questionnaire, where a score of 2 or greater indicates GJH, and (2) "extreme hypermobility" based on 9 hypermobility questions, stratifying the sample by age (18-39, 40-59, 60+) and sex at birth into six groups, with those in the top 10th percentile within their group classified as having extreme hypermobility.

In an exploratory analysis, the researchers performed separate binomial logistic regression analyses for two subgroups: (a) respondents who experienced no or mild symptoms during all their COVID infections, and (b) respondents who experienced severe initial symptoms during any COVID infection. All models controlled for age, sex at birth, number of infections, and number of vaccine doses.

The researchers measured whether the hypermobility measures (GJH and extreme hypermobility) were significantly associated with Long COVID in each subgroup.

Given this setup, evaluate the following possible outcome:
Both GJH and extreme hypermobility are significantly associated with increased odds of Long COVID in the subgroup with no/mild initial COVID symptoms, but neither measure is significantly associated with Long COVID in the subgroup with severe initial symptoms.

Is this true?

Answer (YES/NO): YES